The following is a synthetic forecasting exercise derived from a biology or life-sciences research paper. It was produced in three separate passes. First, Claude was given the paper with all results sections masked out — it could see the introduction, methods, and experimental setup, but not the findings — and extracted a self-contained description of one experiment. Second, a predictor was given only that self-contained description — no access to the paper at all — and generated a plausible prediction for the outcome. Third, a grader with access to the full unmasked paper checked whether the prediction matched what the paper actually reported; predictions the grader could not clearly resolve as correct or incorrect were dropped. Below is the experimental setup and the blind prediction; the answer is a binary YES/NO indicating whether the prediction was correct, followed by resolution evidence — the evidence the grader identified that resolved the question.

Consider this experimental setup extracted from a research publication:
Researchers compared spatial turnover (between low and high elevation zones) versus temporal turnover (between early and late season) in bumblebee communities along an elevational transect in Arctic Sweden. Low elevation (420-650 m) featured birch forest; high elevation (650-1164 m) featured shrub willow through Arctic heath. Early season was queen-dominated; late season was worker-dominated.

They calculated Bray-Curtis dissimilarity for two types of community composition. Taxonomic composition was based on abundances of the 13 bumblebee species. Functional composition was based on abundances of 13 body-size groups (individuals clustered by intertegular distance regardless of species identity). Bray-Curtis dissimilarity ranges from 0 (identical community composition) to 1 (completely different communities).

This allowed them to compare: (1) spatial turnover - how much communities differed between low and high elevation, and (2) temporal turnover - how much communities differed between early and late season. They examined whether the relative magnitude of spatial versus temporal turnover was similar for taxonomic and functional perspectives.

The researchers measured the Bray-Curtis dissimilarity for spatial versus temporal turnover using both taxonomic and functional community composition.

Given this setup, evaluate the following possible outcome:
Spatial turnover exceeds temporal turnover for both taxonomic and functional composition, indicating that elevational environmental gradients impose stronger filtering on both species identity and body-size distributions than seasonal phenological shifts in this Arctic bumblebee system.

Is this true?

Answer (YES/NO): NO